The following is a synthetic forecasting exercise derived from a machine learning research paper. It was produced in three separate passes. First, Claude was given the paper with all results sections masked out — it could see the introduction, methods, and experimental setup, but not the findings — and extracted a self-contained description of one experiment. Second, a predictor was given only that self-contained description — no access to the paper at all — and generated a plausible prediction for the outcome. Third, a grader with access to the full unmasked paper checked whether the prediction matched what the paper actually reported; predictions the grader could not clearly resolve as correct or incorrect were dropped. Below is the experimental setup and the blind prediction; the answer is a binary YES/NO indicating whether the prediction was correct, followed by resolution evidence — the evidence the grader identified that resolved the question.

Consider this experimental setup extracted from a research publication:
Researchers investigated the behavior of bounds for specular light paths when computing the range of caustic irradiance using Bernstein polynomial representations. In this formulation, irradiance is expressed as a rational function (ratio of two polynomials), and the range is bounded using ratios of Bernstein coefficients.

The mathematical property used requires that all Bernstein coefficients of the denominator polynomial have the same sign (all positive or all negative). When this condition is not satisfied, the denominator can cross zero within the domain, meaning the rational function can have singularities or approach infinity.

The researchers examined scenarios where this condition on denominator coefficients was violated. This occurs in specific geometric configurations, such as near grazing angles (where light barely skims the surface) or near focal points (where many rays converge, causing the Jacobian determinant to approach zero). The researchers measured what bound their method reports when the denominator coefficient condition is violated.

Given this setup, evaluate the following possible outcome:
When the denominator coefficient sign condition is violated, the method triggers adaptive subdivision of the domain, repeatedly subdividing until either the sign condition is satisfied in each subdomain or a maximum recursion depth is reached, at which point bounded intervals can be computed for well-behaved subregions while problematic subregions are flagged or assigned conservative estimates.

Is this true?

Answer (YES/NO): NO